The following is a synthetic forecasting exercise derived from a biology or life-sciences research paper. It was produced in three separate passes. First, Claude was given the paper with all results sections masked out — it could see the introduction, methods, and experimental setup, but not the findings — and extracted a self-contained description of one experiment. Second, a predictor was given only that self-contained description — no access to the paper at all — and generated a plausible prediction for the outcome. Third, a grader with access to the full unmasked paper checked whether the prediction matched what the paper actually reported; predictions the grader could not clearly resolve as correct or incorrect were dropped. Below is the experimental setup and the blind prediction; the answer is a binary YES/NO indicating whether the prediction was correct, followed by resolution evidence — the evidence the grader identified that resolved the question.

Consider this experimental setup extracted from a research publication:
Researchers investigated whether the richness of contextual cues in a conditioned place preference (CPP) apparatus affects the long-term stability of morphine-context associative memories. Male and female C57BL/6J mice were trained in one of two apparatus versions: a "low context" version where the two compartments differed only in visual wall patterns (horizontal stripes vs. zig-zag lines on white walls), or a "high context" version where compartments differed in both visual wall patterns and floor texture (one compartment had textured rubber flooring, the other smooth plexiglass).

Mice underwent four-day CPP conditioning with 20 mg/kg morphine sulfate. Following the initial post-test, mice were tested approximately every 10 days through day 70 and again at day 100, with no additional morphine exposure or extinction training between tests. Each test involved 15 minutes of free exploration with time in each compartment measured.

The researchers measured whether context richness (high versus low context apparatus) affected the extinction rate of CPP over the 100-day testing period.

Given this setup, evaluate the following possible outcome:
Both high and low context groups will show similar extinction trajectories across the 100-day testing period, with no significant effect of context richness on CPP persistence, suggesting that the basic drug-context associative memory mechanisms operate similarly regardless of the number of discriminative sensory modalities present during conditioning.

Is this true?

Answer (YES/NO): NO